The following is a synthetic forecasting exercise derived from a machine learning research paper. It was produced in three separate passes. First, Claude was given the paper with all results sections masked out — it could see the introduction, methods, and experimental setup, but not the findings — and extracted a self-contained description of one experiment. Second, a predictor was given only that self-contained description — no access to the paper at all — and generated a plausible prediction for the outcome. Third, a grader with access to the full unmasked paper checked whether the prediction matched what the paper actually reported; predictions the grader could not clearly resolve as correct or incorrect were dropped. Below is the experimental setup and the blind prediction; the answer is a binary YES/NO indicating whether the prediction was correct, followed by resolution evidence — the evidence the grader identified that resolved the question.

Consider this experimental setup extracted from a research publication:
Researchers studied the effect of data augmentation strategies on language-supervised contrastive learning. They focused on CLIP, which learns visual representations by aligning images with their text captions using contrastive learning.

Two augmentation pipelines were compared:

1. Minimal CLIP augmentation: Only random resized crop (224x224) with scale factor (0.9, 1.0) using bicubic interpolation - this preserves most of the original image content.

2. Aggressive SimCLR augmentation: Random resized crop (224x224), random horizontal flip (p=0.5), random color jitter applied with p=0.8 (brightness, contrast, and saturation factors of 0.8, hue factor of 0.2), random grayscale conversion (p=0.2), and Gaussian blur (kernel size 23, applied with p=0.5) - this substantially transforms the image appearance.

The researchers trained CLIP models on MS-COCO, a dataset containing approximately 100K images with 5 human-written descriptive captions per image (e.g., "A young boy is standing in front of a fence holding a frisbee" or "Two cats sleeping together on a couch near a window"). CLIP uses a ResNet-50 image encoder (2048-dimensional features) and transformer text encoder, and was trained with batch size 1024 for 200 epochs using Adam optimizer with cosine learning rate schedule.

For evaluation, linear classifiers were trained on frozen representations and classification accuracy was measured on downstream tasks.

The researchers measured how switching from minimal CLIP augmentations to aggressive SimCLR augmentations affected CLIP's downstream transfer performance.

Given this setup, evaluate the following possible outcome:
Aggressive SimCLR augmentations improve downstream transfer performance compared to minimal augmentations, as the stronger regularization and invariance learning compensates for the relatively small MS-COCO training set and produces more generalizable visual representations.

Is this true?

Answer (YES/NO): YES